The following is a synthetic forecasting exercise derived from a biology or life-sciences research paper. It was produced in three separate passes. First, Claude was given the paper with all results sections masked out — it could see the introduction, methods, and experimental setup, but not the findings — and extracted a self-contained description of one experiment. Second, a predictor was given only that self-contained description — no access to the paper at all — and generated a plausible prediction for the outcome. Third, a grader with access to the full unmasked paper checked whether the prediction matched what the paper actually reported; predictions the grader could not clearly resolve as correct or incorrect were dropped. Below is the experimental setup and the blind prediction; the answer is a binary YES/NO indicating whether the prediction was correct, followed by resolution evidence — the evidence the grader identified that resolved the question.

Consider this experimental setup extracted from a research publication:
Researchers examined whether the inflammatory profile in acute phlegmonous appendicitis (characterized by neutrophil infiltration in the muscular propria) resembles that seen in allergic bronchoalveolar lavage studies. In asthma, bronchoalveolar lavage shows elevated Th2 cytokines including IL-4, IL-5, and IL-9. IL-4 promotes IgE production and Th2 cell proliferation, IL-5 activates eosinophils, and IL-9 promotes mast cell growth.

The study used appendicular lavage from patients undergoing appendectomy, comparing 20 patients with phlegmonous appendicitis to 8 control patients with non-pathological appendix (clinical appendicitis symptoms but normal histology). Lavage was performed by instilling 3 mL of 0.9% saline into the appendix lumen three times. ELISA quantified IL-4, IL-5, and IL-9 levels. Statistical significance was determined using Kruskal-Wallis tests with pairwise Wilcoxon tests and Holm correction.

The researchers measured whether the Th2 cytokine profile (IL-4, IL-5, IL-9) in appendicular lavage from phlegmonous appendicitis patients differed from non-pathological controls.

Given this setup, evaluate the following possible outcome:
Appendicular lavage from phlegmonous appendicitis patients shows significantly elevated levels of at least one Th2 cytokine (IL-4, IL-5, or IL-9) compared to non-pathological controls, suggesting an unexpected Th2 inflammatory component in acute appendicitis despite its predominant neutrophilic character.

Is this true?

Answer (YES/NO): YES